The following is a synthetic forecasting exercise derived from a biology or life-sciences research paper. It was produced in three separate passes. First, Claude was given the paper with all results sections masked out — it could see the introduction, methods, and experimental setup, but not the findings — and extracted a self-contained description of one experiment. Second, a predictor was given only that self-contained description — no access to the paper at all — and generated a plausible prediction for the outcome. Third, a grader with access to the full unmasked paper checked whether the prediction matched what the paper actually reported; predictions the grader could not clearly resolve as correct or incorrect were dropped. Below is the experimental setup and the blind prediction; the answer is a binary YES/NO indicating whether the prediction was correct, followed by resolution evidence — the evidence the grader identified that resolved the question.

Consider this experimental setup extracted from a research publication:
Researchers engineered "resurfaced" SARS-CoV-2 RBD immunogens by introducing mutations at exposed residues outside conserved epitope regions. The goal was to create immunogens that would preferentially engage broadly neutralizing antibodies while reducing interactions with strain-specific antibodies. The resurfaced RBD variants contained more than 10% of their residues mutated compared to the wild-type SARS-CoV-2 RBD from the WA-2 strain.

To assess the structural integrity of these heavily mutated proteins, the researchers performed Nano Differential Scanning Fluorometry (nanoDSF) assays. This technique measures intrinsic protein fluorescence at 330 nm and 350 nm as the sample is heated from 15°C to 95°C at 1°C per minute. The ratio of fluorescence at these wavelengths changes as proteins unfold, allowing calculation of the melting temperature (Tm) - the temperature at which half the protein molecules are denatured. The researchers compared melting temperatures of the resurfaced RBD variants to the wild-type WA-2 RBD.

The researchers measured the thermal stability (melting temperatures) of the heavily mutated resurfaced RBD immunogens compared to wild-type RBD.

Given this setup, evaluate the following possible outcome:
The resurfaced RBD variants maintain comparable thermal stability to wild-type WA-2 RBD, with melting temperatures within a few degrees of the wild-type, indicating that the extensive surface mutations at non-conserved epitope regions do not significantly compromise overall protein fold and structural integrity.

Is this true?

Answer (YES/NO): NO